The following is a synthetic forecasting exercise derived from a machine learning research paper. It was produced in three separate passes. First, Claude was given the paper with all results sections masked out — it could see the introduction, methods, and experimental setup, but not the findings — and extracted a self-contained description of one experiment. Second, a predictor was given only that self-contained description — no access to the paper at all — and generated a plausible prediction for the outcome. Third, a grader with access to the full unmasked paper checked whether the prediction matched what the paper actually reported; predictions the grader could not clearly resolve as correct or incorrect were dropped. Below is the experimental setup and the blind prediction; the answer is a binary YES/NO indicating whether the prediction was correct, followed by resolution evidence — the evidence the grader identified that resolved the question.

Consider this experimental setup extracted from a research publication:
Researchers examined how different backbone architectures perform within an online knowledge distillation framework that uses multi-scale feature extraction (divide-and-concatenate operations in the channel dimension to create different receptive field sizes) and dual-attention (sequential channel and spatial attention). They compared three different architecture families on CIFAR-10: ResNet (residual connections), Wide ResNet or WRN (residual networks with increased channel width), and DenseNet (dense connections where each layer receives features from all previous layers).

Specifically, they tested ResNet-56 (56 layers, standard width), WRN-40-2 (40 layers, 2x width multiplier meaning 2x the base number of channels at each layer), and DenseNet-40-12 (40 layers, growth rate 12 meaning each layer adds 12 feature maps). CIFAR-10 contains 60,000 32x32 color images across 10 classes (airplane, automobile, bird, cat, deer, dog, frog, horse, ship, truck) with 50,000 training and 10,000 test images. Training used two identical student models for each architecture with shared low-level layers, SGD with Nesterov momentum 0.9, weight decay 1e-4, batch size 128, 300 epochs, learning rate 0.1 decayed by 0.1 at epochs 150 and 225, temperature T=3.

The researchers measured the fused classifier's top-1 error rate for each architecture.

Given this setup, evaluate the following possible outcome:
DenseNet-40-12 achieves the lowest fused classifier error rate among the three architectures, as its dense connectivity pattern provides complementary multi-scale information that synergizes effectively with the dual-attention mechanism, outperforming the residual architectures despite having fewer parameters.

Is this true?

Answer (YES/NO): NO